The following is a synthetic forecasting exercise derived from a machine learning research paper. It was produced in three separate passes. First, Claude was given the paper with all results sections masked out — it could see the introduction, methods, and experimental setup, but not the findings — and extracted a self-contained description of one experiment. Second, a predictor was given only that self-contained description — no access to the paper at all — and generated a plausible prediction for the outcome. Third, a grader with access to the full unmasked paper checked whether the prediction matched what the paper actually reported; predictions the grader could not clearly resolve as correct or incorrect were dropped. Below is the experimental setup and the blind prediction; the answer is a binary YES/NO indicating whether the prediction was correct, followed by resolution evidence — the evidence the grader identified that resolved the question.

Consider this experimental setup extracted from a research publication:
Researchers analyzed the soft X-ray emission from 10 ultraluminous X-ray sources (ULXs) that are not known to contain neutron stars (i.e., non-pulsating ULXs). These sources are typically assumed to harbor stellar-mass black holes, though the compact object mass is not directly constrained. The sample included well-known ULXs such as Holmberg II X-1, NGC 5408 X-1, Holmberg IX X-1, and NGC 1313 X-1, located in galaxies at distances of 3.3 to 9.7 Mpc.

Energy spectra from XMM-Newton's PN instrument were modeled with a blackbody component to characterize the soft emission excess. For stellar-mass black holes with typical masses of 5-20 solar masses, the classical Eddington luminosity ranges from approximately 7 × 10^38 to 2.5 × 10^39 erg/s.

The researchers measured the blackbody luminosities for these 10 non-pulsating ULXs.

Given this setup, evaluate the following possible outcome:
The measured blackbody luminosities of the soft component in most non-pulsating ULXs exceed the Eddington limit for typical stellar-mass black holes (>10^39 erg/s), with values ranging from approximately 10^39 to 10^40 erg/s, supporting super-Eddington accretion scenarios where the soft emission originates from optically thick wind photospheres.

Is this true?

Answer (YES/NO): NO